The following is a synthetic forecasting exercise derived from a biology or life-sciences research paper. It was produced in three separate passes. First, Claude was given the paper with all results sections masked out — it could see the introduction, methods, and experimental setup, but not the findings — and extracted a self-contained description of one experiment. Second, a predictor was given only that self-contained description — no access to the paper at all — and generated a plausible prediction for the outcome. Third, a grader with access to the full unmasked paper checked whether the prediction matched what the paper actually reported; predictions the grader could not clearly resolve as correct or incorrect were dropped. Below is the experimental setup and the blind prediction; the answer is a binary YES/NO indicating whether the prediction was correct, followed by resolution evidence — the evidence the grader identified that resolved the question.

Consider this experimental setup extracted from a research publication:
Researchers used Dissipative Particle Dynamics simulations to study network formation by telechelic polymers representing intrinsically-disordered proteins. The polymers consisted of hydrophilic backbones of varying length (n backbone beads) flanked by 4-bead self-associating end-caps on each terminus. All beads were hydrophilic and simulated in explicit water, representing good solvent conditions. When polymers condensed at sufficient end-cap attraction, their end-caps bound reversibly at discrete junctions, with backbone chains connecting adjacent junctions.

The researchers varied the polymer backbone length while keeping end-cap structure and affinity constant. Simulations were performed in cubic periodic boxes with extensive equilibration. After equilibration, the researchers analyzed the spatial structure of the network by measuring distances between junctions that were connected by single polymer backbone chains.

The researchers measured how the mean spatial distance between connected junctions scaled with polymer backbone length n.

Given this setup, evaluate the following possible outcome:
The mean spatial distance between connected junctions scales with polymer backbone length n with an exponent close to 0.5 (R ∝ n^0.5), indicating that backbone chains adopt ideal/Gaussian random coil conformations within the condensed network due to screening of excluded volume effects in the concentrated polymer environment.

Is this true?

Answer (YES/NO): NO